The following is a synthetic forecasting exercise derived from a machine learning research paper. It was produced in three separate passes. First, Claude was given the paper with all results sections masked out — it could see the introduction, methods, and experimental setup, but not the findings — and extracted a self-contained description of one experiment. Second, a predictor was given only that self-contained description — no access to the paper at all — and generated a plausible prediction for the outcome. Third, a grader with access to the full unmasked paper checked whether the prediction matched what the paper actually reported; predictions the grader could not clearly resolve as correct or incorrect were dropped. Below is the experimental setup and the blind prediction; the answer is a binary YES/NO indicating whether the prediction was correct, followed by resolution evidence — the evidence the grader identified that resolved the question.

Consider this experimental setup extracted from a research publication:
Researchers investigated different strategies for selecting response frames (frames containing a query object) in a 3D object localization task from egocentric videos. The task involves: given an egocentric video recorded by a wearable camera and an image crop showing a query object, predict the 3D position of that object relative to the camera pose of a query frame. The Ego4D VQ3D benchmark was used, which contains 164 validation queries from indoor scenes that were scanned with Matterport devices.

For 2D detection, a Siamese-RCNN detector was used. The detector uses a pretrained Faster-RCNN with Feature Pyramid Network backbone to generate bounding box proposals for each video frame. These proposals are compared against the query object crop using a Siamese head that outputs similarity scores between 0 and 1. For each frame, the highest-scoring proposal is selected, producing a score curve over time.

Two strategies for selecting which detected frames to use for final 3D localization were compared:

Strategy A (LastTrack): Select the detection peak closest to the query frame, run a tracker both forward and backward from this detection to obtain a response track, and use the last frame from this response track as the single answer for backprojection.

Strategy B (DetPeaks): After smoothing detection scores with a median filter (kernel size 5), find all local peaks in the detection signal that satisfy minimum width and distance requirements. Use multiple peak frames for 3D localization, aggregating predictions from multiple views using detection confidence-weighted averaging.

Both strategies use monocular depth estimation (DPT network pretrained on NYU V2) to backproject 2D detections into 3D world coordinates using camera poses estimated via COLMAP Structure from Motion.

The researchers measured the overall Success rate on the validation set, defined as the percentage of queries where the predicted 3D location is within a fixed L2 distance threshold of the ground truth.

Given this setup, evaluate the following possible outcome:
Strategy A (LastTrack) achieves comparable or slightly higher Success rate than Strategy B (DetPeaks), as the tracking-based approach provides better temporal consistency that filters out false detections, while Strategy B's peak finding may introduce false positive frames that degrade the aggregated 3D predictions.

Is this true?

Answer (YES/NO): NO